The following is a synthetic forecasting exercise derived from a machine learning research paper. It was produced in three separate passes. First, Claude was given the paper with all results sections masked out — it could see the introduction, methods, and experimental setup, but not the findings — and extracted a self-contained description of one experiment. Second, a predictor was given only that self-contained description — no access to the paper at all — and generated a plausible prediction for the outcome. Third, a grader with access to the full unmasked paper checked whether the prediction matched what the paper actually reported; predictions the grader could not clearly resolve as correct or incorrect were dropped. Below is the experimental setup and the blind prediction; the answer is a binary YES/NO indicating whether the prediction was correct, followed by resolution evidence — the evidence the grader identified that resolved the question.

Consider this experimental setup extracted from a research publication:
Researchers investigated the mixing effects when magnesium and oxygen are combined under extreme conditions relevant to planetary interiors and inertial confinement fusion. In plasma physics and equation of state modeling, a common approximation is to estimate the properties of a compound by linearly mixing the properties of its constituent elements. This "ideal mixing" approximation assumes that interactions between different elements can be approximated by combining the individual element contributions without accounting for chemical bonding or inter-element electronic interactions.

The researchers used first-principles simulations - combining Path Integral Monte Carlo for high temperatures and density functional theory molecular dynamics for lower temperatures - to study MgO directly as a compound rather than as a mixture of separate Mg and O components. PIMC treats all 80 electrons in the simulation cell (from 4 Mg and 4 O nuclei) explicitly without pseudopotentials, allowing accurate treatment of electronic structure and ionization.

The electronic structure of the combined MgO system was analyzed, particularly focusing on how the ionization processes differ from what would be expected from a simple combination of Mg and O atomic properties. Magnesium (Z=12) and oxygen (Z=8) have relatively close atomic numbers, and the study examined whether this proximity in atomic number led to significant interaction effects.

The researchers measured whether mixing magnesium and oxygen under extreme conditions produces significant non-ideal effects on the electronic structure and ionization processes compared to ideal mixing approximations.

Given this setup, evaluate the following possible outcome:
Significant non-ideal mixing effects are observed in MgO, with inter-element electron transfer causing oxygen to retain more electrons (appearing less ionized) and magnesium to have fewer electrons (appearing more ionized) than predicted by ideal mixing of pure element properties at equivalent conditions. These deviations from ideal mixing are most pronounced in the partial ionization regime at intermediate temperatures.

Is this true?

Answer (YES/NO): NO